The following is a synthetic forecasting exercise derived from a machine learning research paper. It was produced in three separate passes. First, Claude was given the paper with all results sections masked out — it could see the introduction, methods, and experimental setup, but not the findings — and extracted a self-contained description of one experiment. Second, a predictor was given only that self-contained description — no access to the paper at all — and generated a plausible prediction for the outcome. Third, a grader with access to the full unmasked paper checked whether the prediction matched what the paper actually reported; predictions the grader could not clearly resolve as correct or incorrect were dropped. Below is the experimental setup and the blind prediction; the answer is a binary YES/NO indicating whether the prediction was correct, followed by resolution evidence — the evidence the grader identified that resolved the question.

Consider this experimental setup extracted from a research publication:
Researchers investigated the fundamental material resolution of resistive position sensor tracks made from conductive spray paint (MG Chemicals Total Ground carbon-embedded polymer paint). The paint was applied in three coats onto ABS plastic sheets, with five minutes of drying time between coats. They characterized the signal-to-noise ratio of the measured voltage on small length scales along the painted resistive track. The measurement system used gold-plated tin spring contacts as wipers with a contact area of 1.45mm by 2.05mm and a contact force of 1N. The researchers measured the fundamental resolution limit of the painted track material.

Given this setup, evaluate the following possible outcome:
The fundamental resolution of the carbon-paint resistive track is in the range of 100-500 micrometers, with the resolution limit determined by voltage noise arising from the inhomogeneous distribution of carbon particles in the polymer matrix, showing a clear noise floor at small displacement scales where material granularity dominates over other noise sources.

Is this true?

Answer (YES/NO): NO